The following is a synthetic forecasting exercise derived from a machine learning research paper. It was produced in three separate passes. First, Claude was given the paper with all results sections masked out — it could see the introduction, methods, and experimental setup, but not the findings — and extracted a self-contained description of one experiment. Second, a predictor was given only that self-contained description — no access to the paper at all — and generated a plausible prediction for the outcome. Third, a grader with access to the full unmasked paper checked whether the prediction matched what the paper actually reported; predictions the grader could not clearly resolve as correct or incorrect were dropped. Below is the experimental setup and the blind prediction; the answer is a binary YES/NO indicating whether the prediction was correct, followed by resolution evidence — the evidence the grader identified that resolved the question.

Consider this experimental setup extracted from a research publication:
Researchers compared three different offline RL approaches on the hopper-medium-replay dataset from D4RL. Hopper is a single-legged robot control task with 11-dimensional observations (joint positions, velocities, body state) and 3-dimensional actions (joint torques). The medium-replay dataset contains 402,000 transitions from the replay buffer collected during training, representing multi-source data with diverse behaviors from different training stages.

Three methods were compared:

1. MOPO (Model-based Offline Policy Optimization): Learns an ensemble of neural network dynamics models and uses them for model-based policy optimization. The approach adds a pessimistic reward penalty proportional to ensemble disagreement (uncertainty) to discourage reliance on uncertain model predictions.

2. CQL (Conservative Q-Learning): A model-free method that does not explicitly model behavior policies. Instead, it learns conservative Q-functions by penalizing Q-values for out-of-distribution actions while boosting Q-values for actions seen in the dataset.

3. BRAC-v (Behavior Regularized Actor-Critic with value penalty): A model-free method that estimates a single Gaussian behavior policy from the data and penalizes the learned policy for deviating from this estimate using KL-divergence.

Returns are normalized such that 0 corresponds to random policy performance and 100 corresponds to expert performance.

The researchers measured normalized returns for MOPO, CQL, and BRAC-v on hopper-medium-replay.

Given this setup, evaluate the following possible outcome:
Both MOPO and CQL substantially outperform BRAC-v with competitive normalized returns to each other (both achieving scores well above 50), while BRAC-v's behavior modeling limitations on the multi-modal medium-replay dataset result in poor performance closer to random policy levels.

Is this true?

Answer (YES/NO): NO